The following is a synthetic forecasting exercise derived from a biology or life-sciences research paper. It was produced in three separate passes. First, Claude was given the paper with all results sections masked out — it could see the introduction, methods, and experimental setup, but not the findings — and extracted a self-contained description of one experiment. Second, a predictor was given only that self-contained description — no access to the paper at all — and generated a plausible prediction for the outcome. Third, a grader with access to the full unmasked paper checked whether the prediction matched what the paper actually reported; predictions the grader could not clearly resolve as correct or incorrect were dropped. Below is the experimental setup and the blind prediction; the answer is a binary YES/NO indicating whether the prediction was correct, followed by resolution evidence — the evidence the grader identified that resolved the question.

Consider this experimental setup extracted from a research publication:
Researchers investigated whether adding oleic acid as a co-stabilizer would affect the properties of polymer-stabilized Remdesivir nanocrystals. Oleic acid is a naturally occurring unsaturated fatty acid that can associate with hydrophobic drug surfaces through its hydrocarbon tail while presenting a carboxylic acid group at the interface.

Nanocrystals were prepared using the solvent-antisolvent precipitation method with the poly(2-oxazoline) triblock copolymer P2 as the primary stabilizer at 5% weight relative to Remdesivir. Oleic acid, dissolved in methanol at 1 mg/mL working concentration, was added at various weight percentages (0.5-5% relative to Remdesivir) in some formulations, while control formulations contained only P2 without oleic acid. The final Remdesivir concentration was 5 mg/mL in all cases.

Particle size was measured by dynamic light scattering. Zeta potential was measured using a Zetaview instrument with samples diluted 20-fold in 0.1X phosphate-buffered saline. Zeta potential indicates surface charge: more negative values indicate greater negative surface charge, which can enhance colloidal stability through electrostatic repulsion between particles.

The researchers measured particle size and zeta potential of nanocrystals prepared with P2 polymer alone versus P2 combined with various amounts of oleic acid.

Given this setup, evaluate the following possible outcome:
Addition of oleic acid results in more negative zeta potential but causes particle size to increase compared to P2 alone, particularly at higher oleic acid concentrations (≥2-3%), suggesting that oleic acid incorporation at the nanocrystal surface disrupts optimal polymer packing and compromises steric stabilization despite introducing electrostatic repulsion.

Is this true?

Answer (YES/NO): NO